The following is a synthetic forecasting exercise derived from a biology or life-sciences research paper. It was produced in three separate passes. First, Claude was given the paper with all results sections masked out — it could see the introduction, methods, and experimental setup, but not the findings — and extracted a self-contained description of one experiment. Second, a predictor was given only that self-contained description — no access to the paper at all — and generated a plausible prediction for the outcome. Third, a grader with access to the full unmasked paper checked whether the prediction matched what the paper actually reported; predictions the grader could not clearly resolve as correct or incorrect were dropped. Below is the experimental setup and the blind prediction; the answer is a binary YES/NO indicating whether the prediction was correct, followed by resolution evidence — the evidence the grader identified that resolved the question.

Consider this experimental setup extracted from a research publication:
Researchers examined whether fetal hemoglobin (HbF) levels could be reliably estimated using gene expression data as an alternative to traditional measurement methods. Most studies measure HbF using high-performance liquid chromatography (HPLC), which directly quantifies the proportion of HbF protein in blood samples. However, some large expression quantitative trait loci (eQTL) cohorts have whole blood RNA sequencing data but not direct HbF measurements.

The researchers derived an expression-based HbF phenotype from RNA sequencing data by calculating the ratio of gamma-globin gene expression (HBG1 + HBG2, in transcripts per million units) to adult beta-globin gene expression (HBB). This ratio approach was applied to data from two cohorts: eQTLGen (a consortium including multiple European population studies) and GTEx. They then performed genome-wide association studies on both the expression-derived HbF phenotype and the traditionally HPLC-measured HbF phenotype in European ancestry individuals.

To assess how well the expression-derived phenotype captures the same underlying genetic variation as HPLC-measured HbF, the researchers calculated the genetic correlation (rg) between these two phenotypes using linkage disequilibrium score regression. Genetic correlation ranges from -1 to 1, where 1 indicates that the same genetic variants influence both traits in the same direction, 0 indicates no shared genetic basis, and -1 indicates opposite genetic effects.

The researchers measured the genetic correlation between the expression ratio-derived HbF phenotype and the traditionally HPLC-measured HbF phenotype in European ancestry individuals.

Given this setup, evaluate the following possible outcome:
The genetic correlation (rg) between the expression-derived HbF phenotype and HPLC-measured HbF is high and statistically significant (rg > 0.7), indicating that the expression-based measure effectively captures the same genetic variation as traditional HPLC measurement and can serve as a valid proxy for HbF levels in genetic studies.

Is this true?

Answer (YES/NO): NO